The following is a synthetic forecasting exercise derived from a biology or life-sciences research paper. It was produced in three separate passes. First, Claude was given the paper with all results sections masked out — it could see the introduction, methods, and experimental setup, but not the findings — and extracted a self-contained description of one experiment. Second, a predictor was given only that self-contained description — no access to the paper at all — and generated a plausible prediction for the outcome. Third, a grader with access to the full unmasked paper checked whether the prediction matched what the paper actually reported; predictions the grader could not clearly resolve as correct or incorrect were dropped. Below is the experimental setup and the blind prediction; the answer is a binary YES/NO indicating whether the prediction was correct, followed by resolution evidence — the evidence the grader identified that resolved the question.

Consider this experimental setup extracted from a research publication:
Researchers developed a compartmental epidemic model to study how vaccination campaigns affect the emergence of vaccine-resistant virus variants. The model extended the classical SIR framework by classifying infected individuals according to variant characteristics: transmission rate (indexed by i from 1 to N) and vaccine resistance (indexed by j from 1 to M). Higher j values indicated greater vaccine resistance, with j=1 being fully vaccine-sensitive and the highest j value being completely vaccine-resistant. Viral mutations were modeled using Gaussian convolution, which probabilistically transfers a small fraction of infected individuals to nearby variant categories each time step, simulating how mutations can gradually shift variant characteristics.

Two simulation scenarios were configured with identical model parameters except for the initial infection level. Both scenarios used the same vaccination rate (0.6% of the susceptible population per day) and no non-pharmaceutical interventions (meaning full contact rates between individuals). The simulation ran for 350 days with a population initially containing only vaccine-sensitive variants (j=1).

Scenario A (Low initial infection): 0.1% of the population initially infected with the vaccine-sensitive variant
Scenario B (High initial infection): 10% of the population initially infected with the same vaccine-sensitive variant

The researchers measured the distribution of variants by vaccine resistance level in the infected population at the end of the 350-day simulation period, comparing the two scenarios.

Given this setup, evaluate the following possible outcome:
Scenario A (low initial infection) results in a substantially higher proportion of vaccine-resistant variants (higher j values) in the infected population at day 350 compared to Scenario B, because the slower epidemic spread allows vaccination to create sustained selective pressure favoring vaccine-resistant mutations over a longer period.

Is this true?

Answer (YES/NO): NO